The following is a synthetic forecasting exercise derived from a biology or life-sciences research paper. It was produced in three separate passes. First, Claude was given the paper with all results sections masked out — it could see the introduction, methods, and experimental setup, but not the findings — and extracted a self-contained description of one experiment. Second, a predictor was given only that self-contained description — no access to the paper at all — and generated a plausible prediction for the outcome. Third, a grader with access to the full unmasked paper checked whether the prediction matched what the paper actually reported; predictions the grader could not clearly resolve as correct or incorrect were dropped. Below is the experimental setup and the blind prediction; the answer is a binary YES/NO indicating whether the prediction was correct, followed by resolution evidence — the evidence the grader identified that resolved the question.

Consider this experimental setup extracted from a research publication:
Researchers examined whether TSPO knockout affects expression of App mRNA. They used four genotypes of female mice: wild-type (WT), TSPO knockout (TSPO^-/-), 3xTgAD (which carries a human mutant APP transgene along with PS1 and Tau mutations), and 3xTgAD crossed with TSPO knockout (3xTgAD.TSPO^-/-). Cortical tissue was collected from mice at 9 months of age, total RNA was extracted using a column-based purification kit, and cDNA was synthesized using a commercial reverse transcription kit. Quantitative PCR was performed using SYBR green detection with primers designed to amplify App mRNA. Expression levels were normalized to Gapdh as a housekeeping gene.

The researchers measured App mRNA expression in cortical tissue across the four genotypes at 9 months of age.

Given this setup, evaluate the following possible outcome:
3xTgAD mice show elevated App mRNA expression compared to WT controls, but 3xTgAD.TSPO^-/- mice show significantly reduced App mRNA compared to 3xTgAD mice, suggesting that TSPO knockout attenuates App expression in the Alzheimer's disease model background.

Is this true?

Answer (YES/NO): NO